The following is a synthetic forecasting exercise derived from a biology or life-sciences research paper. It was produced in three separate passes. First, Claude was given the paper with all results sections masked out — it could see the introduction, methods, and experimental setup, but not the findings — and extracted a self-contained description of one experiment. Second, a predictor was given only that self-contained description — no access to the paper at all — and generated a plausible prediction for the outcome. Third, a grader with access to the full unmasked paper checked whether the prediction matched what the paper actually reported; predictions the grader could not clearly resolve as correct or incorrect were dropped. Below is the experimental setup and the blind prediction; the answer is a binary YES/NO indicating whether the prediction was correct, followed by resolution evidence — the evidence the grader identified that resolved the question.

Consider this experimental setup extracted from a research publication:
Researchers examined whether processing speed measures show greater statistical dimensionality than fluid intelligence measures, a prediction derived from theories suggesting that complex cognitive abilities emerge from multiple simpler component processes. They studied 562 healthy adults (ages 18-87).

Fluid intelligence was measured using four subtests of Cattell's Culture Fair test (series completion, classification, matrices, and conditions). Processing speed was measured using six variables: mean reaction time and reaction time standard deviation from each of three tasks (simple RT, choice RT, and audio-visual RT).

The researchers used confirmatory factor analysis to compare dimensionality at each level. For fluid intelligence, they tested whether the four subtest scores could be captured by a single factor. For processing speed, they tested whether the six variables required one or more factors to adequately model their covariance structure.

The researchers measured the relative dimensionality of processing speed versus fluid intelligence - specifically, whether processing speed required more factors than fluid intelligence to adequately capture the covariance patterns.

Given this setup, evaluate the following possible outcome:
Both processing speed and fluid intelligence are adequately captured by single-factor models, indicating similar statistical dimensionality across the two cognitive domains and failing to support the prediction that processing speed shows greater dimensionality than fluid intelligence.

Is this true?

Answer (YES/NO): NO